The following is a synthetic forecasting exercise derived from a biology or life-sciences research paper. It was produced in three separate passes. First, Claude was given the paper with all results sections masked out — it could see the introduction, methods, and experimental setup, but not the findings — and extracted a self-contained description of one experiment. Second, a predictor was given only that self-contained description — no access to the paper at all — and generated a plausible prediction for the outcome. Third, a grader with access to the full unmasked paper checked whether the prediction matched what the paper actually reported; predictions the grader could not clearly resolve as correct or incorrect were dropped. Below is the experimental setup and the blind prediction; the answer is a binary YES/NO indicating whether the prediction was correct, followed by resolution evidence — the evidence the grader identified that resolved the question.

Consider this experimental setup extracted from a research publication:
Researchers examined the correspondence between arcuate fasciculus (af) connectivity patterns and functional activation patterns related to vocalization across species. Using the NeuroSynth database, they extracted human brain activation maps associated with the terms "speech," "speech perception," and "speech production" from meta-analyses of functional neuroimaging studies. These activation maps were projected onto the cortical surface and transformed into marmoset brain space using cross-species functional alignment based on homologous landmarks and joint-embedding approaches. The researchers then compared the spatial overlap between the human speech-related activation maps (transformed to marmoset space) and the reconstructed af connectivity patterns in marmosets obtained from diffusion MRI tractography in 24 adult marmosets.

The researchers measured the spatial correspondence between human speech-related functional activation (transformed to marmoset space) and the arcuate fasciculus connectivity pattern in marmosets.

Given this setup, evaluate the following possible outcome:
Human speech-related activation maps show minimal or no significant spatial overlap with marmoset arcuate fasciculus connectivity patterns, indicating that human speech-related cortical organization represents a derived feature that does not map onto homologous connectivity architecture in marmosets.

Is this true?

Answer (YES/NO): NO